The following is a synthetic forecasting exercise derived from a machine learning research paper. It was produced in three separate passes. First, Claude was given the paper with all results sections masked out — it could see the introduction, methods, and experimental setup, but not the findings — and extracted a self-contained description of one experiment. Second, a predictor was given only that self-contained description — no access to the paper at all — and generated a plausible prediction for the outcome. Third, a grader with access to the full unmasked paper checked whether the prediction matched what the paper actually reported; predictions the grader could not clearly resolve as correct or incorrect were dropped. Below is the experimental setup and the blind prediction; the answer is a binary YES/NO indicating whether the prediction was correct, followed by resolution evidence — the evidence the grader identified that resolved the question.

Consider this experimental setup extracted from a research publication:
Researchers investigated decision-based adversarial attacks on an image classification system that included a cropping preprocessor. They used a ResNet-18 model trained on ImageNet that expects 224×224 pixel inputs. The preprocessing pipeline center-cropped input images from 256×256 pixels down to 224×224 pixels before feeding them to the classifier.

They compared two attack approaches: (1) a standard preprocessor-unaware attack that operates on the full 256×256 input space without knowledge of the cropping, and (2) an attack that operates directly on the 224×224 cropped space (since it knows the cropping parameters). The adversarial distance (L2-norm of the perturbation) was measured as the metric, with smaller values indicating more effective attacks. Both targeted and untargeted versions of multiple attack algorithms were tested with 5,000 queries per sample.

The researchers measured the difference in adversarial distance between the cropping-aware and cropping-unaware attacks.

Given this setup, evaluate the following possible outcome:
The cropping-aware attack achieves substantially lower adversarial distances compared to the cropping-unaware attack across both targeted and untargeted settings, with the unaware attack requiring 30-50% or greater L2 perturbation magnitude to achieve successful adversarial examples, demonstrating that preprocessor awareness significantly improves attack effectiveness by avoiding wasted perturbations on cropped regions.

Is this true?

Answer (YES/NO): NO